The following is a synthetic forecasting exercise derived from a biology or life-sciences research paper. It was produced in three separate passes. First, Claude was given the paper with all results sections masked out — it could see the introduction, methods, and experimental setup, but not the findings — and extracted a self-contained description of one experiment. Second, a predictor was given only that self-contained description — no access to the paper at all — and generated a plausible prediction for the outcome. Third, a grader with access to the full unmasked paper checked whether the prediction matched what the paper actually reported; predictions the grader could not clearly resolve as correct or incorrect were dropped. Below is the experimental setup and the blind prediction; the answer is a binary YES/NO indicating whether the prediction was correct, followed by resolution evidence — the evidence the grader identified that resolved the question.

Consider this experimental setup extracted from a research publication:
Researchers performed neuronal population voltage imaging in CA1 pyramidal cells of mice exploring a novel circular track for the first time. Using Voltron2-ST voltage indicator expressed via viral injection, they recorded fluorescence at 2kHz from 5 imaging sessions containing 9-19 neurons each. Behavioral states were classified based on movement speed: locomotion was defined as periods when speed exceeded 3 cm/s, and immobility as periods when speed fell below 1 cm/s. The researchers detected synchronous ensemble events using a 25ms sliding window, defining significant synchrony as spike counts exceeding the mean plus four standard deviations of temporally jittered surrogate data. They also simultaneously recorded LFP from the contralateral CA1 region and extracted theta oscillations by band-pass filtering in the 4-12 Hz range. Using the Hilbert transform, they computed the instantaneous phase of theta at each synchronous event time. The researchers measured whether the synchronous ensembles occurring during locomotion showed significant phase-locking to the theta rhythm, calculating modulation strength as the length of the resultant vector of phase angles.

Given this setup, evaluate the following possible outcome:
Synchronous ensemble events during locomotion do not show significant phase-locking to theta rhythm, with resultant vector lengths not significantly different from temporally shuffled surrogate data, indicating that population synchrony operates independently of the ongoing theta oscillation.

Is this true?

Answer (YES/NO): NO